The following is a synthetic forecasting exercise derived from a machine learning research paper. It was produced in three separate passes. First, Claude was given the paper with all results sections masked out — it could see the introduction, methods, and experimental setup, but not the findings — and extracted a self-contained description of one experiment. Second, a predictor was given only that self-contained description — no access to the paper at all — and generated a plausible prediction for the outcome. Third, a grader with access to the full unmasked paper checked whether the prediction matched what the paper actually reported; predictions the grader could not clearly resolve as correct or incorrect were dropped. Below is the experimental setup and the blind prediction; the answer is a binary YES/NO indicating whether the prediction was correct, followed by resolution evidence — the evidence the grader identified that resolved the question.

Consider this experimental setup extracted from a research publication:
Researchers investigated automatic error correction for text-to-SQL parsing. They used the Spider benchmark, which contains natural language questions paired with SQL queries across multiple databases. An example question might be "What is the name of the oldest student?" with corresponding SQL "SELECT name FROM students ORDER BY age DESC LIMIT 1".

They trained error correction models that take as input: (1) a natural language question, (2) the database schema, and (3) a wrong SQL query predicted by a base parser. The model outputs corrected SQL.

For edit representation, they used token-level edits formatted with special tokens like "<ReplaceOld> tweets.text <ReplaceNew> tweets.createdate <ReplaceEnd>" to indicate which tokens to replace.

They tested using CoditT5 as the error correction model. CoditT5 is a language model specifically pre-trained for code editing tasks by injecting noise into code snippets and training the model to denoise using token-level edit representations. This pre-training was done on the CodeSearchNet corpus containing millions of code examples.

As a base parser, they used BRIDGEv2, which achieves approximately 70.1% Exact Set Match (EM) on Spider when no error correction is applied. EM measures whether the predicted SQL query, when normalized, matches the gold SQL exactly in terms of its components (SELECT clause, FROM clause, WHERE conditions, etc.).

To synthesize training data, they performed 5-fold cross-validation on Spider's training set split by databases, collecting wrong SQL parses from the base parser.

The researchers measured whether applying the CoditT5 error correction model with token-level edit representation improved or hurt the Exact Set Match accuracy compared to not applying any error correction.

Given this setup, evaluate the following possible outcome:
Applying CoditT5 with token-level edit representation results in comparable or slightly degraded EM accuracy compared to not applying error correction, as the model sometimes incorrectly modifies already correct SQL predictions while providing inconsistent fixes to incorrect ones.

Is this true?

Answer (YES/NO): NO